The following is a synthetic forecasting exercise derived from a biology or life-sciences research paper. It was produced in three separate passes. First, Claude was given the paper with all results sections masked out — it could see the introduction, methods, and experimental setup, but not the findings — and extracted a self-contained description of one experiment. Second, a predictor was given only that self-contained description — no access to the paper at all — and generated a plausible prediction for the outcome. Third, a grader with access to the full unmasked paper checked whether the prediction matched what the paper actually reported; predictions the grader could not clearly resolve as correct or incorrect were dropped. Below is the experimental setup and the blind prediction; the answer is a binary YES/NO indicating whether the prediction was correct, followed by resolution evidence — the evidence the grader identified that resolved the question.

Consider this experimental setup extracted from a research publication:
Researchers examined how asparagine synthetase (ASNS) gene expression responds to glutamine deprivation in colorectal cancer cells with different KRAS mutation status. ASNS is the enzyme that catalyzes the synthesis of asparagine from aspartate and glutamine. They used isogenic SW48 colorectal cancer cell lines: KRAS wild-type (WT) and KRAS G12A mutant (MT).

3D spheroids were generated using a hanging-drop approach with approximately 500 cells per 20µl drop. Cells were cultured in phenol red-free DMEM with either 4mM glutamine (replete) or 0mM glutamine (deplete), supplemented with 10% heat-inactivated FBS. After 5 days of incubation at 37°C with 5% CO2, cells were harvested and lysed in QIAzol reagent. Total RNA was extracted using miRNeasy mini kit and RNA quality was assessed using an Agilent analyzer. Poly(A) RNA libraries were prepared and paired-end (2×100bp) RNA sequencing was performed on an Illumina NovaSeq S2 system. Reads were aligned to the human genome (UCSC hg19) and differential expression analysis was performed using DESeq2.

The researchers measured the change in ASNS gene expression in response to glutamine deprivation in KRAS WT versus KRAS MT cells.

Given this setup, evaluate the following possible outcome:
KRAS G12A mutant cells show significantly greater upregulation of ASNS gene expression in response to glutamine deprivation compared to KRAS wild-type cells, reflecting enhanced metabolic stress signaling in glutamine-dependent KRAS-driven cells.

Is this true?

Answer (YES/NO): YES